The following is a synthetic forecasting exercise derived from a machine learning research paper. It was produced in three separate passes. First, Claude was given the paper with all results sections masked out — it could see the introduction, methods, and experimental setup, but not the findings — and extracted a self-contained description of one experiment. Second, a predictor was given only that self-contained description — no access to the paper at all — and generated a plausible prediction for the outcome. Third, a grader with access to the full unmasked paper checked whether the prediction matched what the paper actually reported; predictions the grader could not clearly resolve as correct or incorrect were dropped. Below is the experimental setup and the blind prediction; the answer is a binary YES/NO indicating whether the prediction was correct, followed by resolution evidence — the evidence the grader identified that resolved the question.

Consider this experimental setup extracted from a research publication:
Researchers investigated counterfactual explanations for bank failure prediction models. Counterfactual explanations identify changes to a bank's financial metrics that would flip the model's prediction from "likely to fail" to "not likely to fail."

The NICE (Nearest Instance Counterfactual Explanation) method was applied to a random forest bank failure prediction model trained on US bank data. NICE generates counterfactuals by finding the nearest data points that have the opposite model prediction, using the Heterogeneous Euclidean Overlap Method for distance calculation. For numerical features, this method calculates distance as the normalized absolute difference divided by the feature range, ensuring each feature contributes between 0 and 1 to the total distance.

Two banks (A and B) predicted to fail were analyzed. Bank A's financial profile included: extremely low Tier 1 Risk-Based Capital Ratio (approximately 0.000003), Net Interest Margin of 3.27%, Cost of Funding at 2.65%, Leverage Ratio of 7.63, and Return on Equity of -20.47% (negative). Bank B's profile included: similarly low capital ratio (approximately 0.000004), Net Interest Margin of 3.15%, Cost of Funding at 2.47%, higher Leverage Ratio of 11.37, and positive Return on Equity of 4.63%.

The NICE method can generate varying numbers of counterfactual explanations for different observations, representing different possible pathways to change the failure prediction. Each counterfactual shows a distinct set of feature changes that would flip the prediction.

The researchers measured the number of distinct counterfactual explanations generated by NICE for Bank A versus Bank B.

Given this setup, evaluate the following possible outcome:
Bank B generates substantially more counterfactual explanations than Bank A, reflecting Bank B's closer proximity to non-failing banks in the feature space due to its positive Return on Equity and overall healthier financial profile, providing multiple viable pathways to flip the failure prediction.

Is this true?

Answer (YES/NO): YES